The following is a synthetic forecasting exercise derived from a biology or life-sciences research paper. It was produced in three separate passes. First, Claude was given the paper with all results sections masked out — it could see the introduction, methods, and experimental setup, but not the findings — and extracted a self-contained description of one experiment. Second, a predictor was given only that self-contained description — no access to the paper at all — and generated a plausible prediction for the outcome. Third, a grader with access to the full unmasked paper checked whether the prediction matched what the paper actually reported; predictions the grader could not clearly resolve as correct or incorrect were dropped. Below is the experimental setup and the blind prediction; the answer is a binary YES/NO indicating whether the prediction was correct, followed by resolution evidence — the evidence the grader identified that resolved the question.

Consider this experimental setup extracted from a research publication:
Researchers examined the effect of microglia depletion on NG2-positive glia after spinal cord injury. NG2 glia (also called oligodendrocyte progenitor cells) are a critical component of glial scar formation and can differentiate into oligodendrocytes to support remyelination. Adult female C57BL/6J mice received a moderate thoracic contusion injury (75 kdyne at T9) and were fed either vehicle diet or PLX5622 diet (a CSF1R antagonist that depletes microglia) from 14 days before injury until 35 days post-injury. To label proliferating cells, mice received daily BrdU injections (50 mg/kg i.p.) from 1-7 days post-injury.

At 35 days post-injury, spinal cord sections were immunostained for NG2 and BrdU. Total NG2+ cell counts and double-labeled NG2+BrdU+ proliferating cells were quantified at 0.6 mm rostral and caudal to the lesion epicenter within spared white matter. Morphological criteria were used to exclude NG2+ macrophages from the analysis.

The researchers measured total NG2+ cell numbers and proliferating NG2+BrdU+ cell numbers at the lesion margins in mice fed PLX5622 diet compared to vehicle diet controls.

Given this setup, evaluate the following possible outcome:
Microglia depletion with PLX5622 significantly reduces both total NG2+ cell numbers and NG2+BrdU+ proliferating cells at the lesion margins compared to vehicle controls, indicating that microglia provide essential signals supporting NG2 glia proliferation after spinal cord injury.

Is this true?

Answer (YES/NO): YES